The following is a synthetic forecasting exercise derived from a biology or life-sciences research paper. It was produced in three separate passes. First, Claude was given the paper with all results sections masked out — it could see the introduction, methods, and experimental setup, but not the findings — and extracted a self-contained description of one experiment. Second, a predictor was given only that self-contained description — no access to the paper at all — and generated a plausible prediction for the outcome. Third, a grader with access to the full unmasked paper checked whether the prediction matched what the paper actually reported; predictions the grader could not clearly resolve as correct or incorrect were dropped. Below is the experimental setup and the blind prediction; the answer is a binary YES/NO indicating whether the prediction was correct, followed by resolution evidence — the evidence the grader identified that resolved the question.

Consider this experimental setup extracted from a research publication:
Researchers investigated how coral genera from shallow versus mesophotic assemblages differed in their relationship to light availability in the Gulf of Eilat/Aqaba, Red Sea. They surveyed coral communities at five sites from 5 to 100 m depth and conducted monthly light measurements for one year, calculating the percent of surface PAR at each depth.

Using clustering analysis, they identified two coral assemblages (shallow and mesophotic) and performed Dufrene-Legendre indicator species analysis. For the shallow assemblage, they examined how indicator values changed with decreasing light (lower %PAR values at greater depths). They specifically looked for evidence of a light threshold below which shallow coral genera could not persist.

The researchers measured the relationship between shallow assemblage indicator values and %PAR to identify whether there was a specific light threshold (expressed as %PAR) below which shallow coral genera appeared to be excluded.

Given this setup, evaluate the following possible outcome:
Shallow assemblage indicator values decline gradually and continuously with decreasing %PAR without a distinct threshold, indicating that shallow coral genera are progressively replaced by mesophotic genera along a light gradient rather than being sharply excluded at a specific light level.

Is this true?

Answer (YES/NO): NO